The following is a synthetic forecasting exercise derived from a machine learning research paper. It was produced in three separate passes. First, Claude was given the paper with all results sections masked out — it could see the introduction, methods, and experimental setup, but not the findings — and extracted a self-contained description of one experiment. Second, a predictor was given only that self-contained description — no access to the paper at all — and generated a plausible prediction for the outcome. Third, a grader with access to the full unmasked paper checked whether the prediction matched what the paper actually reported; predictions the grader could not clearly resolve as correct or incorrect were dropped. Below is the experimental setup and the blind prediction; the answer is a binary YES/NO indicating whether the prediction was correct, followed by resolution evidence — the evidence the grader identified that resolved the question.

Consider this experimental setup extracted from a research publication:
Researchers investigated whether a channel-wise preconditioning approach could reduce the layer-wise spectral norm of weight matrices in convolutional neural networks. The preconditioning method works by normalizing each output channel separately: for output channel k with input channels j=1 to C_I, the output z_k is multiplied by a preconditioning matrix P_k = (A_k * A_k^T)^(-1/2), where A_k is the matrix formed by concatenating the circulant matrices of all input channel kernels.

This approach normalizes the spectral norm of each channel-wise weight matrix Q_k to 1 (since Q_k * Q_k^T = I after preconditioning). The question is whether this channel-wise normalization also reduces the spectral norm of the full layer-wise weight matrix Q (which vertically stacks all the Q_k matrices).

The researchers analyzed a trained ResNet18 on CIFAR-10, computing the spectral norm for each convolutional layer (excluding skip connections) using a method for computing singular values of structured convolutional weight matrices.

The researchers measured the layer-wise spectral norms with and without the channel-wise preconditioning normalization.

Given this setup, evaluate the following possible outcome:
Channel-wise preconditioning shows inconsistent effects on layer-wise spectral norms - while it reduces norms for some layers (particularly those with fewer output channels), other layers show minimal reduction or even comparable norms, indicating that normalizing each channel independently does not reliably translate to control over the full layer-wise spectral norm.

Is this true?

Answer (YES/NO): NO